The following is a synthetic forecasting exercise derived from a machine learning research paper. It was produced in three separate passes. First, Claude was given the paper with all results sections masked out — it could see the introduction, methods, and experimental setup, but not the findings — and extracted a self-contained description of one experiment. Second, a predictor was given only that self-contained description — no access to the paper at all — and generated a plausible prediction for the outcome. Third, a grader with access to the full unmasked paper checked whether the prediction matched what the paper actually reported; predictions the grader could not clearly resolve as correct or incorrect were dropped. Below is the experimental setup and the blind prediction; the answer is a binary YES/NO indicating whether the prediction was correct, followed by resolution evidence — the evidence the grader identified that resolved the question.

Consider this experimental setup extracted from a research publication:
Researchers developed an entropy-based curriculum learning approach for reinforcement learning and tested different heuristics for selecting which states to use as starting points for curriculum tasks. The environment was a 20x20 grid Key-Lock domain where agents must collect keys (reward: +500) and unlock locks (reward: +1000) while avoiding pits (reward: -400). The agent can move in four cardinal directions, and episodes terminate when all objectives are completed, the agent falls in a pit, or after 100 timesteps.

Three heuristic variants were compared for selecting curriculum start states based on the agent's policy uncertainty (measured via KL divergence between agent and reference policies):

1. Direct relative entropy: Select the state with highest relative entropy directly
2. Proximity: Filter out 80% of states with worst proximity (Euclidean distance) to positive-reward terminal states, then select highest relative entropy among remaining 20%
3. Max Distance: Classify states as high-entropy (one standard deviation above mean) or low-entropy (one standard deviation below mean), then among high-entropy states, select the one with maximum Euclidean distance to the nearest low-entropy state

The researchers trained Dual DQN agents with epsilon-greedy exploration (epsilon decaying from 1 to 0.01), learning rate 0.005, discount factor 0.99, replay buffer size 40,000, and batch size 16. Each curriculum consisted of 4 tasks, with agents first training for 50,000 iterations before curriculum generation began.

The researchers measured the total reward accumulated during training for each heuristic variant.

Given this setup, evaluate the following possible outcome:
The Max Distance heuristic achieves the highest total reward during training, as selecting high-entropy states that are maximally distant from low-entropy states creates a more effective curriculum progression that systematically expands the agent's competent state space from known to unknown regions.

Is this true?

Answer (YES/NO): NO